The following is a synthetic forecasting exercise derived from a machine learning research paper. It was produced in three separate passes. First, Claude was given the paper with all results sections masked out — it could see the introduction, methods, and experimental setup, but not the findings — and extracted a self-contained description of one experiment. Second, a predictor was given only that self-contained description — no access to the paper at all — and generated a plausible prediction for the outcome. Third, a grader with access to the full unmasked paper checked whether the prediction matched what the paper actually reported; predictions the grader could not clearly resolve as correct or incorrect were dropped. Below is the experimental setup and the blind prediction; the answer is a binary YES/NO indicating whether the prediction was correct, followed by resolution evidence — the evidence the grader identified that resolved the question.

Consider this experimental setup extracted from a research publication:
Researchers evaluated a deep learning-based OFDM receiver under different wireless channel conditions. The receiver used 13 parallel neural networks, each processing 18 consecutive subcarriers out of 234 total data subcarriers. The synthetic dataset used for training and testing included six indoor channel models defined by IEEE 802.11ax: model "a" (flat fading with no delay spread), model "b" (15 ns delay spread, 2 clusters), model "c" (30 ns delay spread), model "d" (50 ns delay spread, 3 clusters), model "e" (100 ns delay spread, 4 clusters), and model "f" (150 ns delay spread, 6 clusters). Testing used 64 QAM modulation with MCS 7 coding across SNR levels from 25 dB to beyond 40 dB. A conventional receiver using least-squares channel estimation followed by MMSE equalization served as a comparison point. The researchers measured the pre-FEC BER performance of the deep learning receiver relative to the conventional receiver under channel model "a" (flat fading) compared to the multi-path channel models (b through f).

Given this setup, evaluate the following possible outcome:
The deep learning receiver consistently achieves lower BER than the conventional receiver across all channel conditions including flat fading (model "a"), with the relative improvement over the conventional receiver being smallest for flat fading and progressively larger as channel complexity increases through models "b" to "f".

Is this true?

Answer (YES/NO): NO